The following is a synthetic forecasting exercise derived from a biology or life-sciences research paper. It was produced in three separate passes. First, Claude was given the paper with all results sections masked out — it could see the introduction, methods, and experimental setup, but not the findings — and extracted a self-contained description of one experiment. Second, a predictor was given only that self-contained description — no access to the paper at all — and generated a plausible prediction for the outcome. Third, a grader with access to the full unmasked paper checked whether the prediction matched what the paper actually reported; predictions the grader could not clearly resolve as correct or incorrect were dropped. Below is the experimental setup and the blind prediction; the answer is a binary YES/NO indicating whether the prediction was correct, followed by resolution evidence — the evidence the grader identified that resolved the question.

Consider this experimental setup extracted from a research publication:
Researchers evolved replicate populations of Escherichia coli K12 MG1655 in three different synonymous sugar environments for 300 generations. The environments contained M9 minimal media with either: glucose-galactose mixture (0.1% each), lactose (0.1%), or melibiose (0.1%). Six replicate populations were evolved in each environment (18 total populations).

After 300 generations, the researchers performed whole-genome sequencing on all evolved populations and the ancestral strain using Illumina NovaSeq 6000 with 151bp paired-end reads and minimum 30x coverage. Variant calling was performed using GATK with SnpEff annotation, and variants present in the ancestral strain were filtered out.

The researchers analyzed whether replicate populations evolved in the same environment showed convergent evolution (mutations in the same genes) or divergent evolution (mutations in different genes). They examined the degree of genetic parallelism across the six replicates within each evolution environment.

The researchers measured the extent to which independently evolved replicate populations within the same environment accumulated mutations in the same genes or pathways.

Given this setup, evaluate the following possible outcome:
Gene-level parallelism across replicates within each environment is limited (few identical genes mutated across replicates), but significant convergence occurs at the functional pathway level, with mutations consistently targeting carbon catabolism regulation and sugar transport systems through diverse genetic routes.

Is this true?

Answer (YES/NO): NO